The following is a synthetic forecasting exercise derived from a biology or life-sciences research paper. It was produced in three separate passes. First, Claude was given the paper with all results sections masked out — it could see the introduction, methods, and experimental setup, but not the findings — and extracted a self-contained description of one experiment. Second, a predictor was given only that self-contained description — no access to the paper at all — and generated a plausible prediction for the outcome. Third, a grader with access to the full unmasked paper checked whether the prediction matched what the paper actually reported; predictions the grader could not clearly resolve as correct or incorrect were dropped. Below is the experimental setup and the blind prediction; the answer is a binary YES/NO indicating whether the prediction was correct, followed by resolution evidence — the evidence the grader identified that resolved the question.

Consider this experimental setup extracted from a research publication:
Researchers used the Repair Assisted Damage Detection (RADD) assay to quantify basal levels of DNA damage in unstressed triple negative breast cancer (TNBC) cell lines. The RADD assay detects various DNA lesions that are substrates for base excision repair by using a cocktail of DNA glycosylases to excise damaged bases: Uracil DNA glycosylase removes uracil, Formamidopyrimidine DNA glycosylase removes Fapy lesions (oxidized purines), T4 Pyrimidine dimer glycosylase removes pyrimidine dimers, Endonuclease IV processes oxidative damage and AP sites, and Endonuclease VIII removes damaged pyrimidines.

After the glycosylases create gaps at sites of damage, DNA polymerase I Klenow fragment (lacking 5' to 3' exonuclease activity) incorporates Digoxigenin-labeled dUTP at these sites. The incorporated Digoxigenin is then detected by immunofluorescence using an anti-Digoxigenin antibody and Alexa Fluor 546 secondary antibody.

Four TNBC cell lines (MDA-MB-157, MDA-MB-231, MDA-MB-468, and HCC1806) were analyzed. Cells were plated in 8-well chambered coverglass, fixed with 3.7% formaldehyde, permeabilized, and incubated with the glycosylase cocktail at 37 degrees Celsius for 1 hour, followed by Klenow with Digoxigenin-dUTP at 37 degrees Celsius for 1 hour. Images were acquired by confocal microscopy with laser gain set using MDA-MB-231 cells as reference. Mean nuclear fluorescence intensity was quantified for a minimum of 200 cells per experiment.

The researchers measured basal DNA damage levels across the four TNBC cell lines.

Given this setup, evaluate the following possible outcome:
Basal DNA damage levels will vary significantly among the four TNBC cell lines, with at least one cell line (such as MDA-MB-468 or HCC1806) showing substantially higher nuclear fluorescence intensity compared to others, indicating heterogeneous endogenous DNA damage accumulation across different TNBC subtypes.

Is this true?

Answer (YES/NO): YES